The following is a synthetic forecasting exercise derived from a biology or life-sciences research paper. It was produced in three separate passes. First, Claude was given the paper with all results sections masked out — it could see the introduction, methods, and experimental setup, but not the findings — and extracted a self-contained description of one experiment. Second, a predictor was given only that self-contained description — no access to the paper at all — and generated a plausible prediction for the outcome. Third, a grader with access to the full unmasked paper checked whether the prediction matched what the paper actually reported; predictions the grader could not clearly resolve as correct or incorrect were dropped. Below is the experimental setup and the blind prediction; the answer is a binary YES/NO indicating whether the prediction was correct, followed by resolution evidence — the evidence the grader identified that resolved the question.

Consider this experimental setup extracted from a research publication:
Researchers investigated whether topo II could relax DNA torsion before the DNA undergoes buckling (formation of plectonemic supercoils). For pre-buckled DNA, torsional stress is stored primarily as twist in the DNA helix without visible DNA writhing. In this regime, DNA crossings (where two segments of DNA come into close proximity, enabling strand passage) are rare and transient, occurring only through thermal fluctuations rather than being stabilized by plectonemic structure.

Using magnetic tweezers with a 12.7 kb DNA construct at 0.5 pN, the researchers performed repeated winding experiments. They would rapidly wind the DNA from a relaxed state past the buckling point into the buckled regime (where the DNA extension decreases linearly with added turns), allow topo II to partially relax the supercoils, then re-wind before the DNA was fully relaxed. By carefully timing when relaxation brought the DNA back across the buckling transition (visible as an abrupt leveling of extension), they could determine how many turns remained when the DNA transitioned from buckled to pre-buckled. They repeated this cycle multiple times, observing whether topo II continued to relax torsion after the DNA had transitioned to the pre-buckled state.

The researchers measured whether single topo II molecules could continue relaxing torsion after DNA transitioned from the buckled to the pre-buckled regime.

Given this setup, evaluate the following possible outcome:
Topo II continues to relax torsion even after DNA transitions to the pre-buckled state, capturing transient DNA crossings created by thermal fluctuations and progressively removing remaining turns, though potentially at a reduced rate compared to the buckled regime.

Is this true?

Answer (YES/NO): YES